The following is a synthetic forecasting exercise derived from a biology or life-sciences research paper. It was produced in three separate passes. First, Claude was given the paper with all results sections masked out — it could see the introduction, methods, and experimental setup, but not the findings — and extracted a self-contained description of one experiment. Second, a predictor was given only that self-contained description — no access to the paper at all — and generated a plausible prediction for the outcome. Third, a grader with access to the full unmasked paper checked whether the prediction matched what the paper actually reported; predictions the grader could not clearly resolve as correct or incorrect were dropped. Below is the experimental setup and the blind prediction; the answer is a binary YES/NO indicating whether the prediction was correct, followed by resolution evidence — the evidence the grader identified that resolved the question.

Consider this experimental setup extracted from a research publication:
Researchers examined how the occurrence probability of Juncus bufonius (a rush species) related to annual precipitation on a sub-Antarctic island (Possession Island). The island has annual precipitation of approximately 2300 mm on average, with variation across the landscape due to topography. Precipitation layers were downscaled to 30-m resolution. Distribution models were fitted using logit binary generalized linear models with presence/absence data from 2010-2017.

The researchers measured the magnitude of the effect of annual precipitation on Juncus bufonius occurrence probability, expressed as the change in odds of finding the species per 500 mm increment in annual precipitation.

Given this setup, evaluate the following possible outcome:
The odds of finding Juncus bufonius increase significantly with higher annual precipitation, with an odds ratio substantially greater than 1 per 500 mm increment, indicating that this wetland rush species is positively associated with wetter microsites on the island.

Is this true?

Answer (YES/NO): NO